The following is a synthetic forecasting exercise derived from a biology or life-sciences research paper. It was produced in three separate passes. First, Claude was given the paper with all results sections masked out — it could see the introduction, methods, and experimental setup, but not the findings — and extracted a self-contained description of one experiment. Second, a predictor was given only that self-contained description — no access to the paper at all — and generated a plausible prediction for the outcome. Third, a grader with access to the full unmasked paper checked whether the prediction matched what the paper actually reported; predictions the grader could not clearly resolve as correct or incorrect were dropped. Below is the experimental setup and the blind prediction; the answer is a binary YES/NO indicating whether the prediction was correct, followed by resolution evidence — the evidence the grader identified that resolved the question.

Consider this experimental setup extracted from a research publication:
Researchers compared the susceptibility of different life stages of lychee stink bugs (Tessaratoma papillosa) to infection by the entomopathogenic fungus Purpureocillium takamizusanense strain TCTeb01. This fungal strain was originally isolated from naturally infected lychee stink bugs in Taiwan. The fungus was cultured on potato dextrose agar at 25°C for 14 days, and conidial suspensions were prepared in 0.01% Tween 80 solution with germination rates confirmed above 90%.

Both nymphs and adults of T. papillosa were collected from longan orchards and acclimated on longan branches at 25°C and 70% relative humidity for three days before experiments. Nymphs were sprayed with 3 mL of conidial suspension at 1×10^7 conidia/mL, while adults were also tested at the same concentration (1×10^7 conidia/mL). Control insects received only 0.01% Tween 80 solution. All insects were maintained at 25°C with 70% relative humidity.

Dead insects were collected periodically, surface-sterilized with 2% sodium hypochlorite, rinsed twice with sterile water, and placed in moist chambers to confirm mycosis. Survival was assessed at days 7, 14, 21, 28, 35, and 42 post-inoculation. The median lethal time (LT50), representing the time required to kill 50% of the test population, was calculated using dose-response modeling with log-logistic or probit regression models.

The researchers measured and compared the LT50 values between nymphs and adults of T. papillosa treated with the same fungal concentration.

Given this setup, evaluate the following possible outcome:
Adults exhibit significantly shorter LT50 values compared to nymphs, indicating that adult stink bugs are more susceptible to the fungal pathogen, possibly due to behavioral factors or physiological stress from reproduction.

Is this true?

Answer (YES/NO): NO